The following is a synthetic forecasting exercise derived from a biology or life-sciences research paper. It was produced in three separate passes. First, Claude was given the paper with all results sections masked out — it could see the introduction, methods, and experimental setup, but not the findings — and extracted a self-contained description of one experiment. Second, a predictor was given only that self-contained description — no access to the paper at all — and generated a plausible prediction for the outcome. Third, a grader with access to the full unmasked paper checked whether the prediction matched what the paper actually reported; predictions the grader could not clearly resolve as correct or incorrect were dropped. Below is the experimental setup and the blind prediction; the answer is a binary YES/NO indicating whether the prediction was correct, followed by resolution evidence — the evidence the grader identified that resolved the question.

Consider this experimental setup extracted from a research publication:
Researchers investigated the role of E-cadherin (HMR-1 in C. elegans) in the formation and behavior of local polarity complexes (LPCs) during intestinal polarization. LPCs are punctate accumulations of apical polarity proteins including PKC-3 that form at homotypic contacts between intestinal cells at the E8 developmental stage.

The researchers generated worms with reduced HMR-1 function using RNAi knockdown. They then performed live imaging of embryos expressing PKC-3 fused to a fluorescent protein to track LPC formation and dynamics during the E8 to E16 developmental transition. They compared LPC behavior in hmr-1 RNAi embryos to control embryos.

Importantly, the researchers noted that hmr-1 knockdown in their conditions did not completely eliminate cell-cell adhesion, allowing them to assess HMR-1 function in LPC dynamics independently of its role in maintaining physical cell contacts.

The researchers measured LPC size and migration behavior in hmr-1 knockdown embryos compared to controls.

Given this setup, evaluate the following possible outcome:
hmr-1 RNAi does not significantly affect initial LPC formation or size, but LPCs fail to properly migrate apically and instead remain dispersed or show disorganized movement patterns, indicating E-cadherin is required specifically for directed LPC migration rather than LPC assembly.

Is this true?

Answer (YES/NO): NO